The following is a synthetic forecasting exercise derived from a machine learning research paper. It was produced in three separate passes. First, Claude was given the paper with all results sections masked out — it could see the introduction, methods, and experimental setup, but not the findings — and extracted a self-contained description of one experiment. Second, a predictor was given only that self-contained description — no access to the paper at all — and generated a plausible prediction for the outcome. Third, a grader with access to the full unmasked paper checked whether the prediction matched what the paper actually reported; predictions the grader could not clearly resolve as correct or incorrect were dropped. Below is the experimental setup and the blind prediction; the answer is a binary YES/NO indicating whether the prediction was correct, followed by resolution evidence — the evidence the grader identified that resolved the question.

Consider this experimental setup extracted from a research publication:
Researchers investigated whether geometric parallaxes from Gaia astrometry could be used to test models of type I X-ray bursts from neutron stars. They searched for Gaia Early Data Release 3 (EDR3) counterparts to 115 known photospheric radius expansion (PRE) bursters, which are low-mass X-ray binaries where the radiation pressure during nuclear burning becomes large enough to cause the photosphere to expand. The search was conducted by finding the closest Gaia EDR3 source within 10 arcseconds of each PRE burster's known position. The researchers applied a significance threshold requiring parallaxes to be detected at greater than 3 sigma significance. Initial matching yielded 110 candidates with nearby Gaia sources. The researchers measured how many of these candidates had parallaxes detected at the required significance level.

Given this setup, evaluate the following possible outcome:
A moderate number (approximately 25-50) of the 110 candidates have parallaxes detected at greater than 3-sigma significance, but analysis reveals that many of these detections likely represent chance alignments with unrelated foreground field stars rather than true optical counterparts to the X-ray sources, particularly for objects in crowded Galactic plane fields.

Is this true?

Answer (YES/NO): NO